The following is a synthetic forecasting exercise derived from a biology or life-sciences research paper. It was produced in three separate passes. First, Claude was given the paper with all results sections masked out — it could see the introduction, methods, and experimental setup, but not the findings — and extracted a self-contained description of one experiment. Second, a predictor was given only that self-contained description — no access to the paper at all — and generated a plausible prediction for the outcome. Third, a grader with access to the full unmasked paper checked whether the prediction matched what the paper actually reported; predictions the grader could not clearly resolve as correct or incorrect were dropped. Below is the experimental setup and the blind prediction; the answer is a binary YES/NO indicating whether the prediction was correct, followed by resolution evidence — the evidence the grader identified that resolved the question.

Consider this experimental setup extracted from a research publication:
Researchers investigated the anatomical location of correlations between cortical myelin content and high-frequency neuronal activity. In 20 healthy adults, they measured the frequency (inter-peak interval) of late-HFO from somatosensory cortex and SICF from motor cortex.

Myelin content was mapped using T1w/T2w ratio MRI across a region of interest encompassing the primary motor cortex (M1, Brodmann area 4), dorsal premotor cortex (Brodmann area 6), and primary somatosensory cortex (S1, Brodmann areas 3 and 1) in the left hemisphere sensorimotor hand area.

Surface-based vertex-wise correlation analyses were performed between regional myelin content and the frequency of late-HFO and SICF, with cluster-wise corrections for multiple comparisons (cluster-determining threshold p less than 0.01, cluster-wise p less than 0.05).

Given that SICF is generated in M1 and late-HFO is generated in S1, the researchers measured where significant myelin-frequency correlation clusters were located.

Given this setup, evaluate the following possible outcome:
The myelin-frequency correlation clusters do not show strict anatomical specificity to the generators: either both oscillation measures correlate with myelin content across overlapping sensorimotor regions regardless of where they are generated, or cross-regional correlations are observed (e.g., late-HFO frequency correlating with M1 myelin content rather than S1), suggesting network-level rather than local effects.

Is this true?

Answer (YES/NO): YES